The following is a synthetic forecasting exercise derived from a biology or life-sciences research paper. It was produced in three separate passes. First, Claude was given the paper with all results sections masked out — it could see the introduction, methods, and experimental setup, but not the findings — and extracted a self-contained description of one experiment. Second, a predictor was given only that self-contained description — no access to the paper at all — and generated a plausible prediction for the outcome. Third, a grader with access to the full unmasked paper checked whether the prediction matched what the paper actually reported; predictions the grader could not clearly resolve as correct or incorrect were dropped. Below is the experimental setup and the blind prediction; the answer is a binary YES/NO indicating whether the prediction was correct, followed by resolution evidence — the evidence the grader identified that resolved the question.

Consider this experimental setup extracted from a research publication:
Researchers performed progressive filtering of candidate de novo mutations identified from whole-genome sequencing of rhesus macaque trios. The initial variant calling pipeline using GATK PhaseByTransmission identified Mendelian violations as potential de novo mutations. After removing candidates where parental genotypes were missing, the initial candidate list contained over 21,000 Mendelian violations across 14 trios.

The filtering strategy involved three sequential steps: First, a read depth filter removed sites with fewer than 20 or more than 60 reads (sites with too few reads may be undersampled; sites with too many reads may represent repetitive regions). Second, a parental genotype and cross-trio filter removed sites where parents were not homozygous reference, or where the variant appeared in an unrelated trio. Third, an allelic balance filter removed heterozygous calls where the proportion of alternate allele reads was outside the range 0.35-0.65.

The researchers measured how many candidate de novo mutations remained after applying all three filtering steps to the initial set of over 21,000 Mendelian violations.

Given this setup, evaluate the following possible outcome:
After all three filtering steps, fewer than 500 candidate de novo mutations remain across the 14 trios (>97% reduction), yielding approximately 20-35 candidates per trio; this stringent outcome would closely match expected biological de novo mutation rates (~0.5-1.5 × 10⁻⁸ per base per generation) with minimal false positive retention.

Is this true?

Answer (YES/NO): YES